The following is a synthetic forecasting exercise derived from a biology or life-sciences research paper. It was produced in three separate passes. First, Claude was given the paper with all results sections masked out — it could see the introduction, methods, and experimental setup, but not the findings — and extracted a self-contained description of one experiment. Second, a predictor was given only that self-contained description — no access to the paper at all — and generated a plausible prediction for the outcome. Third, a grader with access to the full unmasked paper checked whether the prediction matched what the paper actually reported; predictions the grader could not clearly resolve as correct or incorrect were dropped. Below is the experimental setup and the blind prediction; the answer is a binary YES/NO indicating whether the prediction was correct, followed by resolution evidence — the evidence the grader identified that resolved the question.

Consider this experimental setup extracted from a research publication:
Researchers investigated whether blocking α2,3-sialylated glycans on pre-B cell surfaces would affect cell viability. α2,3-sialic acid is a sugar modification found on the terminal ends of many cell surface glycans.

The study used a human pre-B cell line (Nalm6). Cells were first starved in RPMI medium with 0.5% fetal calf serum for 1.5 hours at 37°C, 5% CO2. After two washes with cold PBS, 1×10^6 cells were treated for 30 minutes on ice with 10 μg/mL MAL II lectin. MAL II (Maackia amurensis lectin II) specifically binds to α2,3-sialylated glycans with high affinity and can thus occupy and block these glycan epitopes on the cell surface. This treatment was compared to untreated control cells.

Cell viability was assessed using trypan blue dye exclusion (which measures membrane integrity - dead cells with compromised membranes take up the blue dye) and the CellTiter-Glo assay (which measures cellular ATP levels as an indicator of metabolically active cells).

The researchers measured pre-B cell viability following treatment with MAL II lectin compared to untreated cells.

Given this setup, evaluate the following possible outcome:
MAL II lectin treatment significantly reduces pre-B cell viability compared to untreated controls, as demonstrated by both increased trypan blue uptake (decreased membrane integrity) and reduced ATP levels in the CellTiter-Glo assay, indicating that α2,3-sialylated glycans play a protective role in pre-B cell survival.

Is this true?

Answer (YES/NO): YES